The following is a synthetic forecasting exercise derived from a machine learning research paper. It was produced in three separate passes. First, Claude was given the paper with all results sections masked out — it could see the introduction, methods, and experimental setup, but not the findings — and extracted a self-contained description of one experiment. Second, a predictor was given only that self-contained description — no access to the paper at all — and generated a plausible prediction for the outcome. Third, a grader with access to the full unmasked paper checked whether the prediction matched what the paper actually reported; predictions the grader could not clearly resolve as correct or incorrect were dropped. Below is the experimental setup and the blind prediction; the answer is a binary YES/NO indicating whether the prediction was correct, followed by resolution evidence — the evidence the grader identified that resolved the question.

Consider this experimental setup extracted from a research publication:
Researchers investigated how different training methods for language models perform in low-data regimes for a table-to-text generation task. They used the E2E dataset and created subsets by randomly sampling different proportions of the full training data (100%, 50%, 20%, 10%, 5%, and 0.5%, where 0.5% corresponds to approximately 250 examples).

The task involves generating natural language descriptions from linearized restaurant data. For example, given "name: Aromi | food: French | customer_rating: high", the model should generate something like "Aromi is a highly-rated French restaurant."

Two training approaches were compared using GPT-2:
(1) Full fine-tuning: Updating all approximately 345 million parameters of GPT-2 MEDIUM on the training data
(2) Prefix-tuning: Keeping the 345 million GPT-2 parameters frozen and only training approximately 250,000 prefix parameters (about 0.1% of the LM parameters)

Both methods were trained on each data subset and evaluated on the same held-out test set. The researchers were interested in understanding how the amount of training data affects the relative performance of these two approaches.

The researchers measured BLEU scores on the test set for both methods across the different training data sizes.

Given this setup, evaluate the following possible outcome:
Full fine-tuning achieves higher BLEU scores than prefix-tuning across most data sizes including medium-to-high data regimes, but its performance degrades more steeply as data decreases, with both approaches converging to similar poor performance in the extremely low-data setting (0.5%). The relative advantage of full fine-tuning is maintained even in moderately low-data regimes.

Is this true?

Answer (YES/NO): NO